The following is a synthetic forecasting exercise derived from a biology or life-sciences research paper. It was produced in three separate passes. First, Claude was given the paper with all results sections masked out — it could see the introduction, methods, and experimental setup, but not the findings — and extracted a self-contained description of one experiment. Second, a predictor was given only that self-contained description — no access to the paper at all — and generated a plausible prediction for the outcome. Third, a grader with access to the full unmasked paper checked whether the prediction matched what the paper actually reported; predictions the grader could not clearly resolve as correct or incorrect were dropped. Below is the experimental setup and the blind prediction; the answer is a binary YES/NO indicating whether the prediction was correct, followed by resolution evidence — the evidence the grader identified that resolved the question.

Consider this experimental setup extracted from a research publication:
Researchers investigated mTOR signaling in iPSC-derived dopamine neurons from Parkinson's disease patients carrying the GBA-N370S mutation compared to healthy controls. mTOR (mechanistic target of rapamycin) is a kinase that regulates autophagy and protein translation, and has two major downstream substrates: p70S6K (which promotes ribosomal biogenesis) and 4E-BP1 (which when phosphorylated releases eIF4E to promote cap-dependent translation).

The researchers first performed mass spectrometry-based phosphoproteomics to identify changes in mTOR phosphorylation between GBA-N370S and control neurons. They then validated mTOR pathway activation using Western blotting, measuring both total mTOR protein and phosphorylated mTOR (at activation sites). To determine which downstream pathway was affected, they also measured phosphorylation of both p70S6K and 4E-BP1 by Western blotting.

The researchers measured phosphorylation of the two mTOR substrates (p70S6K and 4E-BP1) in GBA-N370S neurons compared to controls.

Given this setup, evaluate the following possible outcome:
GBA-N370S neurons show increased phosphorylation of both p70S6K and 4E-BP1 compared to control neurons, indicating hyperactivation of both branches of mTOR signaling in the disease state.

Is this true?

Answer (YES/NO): NO